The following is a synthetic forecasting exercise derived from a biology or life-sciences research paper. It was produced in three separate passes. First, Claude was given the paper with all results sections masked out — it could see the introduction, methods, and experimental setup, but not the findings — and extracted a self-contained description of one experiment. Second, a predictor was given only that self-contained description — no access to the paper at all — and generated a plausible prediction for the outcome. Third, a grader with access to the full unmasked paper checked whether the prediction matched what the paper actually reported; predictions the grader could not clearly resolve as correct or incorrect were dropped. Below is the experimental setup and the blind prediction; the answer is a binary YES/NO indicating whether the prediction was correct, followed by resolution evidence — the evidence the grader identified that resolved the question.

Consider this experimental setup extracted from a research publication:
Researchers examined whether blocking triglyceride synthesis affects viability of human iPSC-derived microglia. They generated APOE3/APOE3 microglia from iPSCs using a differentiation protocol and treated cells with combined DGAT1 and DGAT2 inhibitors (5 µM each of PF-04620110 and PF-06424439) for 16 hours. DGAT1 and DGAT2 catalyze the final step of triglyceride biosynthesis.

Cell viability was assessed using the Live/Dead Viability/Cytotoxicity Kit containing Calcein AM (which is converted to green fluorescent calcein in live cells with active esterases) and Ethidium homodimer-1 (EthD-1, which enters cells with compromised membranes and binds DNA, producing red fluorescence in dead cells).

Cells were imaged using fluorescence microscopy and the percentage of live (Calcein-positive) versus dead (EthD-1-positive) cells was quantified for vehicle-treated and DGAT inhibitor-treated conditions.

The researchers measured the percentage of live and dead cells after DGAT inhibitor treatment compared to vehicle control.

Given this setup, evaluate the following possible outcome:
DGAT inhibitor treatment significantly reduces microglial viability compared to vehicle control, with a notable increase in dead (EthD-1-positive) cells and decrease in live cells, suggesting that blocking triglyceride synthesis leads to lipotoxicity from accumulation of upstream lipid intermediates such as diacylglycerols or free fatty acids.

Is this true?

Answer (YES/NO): NO